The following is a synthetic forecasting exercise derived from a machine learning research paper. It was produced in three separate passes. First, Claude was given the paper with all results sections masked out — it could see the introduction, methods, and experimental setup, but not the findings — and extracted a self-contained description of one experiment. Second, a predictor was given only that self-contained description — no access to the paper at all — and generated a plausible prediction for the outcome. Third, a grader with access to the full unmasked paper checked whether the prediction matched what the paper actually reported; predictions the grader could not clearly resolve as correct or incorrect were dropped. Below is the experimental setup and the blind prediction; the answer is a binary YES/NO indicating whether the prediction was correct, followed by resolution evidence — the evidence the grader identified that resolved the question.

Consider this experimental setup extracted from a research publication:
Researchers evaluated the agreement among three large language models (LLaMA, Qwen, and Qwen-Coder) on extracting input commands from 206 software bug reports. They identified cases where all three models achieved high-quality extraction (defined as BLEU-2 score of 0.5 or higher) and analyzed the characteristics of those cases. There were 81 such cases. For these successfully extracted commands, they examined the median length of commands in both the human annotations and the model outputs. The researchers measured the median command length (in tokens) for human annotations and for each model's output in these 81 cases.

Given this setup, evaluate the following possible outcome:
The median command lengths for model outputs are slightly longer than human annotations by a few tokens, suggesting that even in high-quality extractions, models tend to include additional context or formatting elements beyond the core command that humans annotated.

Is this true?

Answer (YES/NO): NO